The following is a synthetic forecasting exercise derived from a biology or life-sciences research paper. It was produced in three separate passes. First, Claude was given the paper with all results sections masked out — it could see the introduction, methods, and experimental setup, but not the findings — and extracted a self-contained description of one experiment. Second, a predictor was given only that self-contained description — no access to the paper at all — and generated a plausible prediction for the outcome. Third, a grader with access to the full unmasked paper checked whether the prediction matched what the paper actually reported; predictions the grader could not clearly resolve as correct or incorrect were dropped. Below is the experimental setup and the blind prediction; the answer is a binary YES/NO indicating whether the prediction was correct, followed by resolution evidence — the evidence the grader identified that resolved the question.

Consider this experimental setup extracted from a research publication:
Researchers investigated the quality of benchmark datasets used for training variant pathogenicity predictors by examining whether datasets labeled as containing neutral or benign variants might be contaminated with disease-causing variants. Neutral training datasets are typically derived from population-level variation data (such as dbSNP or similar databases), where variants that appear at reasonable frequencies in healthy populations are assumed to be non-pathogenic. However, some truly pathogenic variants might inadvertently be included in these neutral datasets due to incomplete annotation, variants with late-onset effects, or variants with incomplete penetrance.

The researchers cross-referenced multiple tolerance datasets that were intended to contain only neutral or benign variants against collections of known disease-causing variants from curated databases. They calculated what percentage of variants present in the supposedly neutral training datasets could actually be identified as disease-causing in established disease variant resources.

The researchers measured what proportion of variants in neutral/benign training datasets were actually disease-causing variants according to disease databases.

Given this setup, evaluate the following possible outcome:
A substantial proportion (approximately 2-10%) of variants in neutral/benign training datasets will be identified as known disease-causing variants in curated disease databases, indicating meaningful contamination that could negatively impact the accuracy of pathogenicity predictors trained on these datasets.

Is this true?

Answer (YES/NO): NO